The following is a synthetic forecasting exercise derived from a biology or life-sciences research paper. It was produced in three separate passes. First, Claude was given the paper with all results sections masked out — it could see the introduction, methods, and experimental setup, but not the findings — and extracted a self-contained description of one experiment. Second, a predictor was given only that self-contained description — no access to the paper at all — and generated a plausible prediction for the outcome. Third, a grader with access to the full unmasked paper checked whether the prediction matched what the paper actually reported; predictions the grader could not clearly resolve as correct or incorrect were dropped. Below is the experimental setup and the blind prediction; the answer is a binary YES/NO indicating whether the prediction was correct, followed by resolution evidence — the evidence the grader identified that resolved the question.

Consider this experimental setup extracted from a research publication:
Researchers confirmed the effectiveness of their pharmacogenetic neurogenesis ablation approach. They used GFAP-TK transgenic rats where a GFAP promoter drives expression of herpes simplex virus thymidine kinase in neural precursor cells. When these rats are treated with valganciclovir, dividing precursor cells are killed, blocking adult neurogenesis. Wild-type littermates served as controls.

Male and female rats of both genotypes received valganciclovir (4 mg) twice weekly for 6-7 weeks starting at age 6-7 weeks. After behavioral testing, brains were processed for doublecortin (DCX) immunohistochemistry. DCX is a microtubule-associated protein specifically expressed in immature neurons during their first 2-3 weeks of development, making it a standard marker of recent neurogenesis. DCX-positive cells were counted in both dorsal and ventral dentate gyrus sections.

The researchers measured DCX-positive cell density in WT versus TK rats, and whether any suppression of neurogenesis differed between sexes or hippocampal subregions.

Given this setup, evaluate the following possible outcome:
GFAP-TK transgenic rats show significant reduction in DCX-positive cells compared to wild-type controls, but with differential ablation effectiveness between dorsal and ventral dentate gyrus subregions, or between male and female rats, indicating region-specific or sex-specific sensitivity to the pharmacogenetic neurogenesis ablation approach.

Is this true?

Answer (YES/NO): NO